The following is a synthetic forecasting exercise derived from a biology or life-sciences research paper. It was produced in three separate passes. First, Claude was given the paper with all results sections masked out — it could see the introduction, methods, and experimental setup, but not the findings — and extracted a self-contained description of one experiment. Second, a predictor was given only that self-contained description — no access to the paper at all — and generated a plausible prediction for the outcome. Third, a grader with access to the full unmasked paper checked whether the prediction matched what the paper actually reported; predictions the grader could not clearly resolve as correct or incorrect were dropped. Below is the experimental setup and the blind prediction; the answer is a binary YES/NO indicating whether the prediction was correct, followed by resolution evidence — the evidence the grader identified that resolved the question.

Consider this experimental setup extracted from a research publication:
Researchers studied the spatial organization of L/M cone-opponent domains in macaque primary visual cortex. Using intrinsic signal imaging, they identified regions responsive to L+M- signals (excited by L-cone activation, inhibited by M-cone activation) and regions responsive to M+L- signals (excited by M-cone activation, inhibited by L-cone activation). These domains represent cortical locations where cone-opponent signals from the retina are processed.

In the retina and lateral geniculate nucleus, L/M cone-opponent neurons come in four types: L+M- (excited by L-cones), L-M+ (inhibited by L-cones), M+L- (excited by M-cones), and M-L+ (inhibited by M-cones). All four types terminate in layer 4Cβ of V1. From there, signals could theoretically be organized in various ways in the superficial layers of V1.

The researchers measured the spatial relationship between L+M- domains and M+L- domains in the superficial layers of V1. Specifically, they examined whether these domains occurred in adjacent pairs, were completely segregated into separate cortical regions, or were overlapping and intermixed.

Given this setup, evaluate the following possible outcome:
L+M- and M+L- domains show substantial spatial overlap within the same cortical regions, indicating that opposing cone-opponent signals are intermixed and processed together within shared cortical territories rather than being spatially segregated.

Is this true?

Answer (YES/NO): NO